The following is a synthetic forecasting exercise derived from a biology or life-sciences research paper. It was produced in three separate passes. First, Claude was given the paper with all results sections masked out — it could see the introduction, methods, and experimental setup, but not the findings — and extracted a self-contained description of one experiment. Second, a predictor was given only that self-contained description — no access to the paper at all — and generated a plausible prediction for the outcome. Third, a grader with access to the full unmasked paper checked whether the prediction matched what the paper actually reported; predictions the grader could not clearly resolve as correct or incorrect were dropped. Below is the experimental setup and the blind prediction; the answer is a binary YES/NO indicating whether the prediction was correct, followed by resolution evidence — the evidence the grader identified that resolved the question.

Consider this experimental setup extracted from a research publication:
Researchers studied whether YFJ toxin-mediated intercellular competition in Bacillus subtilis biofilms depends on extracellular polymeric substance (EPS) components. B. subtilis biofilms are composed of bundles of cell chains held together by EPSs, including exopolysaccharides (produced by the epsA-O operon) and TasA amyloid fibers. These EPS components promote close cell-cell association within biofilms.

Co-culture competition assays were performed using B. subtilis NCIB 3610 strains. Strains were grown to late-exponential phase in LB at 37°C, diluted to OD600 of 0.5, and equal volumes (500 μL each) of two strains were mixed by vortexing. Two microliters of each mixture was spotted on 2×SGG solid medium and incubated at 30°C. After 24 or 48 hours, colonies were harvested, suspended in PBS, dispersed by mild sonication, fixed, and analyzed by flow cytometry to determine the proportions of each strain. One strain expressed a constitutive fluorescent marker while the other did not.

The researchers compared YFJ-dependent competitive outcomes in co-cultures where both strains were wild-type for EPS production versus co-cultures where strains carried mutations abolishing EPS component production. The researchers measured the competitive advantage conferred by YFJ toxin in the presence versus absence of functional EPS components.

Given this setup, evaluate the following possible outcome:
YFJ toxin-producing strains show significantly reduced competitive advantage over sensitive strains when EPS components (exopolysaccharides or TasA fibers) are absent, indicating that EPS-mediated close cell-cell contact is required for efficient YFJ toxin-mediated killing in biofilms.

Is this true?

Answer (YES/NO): NO